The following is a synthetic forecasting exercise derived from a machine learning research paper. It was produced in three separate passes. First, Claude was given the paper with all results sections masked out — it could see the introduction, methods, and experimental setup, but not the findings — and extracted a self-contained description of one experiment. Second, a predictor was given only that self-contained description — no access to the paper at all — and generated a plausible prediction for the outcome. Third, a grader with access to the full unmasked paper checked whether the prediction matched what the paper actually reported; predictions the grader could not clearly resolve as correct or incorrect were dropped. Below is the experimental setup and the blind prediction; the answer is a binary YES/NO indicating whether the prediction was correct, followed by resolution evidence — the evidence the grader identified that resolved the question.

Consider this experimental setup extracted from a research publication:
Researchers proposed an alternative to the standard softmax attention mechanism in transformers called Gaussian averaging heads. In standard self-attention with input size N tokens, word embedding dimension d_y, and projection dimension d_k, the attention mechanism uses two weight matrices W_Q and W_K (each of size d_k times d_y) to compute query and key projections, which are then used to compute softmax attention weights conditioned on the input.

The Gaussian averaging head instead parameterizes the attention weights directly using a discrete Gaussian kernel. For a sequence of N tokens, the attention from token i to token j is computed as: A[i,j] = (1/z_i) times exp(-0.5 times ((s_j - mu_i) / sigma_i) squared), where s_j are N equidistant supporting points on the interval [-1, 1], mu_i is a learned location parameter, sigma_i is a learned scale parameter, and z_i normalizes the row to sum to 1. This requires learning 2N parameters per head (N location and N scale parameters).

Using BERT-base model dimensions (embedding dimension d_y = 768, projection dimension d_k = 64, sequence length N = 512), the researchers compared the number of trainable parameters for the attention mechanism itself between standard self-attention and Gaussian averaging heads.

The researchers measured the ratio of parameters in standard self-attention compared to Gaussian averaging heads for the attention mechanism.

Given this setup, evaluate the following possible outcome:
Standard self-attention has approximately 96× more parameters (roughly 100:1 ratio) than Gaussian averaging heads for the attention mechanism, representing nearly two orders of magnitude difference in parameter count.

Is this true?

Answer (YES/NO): YES